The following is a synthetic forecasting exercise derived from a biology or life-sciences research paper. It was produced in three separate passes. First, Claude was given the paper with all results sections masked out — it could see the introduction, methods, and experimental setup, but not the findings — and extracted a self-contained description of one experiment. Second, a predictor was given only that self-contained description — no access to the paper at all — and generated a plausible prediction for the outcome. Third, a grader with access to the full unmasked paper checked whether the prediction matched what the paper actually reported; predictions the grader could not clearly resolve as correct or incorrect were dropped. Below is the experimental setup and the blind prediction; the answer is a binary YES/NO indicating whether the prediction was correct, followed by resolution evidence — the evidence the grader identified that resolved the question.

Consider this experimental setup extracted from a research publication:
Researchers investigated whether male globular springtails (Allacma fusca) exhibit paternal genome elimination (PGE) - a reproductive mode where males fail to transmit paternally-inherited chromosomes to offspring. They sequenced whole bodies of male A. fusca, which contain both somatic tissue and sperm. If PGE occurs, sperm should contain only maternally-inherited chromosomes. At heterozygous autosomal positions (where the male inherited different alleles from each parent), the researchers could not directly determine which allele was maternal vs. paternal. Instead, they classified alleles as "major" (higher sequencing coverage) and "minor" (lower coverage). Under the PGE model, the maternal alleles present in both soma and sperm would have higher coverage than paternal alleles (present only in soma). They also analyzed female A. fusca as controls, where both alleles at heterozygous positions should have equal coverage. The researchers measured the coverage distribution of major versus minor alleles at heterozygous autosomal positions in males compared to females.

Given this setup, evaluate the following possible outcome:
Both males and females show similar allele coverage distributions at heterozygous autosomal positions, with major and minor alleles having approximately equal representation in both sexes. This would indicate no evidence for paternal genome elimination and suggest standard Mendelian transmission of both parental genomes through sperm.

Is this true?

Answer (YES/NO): NO